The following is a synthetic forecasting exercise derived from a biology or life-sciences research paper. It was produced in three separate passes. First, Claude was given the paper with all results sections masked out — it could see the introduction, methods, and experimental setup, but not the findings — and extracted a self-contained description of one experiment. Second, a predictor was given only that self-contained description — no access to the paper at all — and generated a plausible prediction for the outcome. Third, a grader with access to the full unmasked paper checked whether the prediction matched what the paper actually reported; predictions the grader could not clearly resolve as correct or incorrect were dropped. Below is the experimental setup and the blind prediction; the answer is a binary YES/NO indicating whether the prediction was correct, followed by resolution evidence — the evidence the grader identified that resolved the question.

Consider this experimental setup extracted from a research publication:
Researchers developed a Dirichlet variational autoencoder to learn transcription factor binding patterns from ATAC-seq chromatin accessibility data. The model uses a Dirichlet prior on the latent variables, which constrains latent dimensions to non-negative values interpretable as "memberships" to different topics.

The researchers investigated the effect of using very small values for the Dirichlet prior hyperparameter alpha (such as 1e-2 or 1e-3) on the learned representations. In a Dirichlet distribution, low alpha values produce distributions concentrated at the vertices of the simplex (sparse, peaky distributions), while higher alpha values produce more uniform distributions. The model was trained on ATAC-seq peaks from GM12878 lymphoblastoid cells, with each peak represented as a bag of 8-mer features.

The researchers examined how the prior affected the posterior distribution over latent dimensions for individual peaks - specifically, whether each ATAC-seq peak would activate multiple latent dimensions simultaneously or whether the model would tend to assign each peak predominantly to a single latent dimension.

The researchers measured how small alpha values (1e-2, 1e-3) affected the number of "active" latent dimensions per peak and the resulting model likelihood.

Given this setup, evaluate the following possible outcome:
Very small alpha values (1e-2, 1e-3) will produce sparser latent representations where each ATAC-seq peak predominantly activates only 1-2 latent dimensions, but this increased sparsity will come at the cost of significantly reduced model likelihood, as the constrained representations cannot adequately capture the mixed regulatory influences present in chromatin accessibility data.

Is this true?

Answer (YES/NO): YES